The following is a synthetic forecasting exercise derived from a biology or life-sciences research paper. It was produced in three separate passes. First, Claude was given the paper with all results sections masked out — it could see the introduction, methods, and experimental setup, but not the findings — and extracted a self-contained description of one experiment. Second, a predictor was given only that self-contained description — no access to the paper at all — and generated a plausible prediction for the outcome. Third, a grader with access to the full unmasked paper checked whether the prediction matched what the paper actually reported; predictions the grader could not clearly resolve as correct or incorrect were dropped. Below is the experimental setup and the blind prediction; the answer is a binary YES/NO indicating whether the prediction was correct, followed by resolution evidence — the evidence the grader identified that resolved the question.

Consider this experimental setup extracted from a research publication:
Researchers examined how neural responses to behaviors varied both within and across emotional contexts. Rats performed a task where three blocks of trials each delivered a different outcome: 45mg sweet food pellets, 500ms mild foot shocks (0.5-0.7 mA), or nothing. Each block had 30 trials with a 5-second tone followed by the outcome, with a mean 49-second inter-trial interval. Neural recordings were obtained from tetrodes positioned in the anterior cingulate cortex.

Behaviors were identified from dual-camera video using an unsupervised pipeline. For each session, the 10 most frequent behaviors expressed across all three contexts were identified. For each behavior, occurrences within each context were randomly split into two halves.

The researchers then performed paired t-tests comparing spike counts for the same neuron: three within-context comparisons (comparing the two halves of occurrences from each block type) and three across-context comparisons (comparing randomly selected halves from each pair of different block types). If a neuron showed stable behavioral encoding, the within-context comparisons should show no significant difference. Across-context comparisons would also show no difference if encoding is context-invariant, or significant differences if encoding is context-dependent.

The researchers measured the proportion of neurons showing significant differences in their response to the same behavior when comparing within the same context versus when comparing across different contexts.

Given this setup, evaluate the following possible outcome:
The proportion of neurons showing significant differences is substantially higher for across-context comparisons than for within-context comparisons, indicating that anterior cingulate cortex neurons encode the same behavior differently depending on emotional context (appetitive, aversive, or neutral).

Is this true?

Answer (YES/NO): YES